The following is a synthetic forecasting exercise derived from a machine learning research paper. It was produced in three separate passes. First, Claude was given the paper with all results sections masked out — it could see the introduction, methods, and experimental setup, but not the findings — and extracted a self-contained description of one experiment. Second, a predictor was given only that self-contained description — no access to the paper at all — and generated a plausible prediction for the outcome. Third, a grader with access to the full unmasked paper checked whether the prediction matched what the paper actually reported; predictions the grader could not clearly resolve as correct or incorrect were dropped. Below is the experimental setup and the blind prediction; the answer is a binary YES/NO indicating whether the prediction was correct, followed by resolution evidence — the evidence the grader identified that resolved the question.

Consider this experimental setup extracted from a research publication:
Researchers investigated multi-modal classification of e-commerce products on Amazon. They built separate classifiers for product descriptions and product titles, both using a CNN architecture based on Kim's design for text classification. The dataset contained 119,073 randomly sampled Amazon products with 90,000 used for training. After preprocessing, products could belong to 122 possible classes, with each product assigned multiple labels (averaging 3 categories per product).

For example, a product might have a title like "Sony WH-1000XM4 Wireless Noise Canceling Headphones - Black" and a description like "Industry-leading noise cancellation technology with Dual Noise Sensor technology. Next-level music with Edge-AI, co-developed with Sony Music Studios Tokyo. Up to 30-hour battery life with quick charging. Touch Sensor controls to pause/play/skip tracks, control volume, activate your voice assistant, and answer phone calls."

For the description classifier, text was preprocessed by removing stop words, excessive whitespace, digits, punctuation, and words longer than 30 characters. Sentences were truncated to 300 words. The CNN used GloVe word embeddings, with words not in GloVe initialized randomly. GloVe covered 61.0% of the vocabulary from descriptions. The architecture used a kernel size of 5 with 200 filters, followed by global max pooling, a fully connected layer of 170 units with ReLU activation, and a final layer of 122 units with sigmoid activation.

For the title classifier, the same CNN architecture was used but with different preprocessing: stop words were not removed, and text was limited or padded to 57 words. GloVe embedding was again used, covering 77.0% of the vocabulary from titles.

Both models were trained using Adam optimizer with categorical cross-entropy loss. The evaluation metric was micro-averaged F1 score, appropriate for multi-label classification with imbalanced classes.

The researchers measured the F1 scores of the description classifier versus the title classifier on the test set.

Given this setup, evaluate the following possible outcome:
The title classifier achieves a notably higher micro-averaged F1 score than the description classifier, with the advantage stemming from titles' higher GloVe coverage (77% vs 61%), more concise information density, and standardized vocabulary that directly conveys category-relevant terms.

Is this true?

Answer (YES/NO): YES